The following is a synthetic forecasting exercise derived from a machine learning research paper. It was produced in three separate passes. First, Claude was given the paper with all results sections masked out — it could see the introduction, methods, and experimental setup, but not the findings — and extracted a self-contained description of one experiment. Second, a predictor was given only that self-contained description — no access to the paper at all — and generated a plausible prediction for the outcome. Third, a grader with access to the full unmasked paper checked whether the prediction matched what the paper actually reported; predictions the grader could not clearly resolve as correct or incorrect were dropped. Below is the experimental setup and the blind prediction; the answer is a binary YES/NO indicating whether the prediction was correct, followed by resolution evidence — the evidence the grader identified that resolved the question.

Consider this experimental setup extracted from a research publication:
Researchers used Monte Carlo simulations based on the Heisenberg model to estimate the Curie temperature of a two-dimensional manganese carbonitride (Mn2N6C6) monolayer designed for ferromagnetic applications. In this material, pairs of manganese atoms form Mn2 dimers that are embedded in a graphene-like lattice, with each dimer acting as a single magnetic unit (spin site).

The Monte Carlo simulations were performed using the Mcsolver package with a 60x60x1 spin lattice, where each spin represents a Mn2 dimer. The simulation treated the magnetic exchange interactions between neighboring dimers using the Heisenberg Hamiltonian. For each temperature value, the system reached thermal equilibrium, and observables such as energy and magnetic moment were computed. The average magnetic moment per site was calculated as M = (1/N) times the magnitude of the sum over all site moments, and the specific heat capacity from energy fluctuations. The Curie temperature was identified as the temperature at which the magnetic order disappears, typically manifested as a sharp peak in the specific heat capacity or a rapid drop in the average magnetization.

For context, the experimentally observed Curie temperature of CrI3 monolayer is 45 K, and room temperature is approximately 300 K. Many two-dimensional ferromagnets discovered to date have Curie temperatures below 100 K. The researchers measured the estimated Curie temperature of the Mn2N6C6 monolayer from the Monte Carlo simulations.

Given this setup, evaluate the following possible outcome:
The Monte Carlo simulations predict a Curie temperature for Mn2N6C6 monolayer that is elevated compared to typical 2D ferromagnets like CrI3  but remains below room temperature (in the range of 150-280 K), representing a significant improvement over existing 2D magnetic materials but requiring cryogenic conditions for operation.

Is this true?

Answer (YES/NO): YES